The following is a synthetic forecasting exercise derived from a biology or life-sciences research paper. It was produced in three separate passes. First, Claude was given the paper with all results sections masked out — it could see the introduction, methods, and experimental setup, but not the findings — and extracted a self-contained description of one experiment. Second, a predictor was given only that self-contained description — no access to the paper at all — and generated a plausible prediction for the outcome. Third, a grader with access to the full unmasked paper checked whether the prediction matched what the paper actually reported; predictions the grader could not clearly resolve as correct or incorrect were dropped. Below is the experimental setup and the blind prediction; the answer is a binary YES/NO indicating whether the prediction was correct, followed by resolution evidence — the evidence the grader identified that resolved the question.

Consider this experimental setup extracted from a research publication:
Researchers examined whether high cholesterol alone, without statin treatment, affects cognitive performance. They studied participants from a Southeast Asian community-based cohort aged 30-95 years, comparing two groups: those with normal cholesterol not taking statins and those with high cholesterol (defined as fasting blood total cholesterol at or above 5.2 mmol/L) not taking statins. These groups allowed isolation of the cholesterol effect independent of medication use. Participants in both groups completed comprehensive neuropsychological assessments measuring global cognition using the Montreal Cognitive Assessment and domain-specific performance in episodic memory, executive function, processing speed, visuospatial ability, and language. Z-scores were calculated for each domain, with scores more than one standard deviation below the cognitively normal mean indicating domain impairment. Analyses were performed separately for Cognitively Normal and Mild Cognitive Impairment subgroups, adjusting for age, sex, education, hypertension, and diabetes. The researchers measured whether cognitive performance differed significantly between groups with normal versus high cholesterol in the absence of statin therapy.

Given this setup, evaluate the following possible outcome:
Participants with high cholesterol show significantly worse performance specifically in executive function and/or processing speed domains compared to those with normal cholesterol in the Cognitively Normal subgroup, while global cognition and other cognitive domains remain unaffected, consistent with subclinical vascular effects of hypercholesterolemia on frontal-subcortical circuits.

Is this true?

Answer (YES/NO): NO